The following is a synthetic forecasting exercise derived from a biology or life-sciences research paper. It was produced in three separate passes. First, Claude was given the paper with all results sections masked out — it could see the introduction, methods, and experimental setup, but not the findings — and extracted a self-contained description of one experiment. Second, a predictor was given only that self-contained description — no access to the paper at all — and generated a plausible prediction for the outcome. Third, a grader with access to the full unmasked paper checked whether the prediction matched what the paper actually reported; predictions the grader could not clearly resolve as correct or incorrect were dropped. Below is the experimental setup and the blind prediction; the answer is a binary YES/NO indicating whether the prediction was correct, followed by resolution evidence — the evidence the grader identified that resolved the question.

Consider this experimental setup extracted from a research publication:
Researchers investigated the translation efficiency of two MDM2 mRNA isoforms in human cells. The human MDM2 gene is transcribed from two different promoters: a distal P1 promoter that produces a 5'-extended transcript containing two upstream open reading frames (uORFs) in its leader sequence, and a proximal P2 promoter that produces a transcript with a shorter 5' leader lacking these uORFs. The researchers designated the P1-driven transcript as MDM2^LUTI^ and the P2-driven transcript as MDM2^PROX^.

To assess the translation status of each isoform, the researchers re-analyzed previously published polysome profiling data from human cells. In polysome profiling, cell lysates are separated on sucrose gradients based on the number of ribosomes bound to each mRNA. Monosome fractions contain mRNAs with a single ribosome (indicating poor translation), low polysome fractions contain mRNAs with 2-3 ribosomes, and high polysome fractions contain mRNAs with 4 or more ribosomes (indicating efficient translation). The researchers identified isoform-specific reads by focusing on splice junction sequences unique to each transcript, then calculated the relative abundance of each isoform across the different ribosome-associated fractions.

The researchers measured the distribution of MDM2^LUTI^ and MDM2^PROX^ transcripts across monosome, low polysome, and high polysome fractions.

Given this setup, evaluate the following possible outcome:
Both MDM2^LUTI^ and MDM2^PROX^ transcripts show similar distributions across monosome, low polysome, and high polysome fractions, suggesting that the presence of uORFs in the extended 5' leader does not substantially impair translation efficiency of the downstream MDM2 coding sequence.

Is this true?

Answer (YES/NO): NO